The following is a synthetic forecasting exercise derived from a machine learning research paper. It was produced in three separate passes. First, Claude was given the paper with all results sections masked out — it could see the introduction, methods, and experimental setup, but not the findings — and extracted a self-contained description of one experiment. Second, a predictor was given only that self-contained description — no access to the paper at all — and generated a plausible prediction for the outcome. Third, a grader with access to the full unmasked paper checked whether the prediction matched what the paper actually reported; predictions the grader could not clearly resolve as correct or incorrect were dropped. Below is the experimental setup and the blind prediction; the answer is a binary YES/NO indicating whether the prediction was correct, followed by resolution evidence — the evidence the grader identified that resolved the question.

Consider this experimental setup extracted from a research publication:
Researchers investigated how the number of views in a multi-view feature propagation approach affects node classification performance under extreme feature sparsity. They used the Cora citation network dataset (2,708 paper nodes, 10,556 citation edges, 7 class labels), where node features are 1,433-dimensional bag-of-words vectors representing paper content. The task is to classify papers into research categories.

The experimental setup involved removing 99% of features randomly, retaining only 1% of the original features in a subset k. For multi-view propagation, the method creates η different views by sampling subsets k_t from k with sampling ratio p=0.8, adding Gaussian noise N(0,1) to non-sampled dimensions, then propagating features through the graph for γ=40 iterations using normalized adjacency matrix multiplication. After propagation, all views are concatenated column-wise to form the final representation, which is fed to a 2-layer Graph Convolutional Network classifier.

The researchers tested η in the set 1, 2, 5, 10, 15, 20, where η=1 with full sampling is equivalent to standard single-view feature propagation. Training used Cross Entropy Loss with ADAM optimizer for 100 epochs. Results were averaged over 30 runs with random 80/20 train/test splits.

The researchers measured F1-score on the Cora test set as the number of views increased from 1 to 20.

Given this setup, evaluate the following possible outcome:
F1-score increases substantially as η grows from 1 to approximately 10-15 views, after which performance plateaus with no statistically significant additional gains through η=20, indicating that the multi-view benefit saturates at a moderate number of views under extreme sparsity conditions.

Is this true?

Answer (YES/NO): NO